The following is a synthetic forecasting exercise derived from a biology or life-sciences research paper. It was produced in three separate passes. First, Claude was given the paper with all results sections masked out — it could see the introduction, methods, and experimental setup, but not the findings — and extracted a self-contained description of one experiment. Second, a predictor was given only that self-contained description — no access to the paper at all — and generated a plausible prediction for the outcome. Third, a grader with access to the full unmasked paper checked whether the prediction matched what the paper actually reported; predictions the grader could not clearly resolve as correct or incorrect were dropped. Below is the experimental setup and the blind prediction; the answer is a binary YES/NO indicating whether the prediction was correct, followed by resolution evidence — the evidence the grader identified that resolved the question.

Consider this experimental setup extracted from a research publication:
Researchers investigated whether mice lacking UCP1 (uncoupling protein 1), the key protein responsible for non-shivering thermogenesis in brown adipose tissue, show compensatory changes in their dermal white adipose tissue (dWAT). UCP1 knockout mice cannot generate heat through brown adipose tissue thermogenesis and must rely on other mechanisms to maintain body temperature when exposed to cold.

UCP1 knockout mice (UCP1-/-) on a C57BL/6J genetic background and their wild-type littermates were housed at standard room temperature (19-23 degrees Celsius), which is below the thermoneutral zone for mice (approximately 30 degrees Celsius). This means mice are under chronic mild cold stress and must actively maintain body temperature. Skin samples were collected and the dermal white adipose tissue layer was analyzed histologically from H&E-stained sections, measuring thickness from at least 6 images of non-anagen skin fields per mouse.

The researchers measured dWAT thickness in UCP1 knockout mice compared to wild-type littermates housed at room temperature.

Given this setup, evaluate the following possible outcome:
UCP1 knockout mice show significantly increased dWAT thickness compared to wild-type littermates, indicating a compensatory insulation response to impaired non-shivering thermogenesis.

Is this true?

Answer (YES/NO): YES